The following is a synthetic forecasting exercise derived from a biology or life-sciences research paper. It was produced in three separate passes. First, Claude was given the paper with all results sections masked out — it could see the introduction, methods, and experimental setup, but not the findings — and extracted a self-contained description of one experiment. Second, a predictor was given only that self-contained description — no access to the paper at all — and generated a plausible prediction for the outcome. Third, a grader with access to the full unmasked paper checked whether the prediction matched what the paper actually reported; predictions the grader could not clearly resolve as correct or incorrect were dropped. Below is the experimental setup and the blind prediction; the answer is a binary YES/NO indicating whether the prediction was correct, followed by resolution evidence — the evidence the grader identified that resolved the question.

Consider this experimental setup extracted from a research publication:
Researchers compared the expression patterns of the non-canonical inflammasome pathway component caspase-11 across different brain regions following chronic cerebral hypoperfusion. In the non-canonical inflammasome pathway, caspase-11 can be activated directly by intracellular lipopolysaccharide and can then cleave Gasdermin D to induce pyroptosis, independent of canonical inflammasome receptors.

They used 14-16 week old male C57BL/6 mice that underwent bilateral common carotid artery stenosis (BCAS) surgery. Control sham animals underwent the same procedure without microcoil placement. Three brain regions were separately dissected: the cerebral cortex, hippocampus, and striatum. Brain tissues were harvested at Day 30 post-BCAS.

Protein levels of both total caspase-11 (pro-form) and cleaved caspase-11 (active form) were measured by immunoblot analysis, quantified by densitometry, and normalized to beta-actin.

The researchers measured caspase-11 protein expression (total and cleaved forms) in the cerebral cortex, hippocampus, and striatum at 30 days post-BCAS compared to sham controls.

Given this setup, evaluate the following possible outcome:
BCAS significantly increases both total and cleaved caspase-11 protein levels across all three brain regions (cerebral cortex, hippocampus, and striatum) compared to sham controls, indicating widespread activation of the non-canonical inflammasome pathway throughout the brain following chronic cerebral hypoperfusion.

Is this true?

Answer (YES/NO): NO